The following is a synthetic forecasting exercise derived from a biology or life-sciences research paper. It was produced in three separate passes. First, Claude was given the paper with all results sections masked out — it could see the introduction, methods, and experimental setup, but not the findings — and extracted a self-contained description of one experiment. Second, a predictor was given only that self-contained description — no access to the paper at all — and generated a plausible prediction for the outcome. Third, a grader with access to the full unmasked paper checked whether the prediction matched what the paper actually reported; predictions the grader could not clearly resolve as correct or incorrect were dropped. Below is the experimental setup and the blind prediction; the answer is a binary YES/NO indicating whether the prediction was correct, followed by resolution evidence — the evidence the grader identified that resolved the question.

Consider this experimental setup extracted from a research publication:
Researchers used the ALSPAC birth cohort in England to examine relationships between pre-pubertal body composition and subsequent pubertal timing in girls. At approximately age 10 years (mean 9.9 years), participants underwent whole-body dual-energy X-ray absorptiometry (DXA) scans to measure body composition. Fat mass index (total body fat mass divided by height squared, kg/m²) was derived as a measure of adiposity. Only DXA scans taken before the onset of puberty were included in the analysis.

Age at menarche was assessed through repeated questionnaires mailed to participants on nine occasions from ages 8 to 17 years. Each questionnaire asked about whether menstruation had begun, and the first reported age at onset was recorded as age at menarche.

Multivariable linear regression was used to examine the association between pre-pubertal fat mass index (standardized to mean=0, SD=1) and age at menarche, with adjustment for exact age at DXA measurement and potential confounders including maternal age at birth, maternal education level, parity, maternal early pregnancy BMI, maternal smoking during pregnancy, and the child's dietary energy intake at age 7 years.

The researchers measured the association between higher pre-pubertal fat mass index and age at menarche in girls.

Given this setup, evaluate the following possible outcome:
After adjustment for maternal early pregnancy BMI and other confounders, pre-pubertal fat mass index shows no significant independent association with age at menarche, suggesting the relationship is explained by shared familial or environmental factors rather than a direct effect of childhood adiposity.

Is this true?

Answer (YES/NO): NO